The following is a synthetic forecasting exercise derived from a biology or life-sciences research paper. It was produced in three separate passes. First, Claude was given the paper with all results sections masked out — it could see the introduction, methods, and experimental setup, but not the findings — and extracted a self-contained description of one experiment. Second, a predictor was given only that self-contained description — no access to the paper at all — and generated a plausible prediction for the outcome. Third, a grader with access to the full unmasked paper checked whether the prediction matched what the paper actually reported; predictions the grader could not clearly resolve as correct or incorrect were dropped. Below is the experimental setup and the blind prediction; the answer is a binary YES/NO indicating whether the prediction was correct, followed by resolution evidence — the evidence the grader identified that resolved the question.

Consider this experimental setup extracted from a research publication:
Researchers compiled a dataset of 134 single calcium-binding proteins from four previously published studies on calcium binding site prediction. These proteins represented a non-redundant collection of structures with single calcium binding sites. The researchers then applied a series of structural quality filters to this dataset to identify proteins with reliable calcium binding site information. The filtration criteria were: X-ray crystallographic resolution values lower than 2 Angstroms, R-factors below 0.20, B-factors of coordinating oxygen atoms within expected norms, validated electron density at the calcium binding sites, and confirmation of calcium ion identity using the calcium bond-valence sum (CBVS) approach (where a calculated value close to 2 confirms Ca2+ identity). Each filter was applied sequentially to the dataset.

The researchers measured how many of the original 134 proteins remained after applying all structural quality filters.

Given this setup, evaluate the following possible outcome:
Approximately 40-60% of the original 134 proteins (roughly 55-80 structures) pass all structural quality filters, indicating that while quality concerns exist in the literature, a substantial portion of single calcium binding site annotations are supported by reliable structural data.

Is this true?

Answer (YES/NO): NO